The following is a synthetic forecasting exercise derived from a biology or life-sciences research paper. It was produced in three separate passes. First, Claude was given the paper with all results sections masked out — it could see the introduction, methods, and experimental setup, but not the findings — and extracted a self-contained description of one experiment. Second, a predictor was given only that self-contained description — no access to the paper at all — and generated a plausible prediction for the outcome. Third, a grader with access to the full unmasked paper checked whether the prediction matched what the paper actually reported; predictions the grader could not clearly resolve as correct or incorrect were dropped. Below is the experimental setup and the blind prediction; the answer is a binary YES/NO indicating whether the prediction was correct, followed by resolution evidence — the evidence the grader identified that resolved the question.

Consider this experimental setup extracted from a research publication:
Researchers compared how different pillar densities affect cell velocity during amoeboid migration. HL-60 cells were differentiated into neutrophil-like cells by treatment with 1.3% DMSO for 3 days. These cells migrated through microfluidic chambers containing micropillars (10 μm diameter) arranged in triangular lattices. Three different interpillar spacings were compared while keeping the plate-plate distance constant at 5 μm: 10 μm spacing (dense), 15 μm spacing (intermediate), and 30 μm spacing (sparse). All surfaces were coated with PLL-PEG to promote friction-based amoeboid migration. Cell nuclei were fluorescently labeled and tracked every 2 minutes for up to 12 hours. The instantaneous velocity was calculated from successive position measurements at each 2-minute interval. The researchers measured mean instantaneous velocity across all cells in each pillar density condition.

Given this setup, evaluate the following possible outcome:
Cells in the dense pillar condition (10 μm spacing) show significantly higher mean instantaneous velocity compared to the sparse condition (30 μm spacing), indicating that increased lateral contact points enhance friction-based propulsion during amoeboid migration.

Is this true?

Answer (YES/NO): NO